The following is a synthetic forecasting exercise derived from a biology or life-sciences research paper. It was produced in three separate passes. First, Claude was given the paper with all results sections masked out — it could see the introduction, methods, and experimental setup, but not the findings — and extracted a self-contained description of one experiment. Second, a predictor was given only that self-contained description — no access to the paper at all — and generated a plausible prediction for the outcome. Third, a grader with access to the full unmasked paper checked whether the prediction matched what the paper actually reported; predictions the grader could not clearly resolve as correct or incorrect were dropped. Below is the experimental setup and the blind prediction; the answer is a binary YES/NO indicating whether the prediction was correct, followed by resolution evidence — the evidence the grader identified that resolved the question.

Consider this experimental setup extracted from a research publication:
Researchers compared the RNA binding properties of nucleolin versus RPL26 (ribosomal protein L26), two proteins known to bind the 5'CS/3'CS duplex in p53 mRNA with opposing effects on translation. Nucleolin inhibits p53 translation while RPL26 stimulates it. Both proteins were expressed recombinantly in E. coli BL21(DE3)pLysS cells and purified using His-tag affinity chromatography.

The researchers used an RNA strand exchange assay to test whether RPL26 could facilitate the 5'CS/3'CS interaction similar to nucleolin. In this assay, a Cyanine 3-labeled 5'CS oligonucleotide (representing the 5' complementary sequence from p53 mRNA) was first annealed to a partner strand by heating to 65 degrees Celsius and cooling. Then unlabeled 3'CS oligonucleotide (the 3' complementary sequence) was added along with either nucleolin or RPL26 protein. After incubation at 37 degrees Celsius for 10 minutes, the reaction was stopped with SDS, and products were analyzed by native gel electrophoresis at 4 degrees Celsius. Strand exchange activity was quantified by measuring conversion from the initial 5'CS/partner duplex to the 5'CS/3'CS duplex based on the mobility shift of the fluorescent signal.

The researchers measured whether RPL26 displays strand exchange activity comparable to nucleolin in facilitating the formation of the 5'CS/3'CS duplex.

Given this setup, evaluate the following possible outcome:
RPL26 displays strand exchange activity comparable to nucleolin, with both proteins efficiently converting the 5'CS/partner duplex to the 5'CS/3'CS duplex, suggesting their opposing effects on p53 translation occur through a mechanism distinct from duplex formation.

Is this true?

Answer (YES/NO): NO